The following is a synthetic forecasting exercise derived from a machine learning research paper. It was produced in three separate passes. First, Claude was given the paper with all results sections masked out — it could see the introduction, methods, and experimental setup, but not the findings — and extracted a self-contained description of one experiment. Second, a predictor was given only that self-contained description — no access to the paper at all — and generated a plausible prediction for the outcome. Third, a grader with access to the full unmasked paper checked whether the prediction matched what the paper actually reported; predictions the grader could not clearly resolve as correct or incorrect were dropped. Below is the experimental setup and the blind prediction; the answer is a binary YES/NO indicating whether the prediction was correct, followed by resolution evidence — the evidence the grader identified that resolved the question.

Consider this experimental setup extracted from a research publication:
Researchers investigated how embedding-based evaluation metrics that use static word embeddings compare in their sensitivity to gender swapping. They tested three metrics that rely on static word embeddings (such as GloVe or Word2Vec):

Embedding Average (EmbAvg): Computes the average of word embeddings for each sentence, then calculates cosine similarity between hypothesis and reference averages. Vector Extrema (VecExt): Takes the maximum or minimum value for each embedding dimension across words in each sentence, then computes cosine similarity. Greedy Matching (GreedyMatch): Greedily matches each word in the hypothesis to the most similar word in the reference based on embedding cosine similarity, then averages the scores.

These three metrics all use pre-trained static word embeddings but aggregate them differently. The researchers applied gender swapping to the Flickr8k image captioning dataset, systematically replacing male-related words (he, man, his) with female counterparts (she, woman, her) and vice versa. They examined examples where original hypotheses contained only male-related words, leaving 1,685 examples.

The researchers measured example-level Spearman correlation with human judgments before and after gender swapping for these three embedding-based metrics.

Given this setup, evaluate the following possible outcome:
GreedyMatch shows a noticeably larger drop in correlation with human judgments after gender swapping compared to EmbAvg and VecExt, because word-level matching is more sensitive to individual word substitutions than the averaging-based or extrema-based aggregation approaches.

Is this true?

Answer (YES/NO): NO